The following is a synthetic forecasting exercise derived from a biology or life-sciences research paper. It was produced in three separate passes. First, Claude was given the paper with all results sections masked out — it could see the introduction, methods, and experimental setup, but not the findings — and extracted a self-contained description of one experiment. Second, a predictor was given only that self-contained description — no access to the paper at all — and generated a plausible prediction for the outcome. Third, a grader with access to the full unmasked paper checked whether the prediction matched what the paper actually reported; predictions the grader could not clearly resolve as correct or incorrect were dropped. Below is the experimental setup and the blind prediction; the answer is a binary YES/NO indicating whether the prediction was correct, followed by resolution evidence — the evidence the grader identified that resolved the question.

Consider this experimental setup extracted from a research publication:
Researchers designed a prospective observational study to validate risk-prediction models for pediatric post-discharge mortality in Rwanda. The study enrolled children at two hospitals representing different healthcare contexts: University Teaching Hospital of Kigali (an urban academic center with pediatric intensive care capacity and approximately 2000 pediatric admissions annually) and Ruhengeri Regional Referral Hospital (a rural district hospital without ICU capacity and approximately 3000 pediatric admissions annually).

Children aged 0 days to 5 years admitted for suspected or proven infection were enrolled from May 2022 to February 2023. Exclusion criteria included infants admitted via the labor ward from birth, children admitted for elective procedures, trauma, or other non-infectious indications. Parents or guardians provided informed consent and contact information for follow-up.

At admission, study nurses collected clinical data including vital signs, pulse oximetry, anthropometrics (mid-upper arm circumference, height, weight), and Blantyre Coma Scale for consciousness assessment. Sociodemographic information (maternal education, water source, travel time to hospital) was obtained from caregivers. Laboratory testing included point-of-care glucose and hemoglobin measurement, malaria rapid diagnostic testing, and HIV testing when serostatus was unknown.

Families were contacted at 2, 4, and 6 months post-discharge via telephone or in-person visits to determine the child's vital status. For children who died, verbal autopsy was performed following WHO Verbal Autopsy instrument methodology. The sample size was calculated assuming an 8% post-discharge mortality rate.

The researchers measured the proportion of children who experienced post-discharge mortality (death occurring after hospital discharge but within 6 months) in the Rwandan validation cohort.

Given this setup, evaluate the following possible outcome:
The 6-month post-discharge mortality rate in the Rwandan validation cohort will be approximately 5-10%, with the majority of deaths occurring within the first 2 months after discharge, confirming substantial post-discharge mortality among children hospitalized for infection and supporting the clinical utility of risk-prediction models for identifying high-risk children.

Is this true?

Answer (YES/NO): NO